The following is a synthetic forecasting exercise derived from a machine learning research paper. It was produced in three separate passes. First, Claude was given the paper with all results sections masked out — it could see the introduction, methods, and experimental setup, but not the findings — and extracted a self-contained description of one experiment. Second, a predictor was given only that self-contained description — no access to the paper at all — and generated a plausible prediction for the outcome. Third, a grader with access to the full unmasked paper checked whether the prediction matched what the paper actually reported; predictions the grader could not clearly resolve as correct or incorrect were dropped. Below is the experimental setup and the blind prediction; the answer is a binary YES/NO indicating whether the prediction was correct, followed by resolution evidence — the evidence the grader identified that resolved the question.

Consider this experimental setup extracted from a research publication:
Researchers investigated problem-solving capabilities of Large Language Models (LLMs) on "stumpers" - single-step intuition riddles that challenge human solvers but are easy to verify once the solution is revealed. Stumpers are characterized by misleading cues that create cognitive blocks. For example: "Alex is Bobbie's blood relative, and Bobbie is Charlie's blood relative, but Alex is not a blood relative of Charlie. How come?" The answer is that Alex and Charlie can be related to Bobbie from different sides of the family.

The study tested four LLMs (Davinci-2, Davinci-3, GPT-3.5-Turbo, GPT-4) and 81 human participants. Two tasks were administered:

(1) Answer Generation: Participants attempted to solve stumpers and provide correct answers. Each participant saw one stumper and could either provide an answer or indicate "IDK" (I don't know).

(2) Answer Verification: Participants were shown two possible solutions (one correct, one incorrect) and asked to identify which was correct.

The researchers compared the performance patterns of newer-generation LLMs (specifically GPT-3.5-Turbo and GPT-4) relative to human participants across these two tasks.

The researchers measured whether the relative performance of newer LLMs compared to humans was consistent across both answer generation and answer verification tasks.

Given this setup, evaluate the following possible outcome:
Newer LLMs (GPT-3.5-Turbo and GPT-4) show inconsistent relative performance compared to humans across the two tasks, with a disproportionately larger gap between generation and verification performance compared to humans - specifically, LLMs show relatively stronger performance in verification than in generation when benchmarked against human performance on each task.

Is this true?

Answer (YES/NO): NO